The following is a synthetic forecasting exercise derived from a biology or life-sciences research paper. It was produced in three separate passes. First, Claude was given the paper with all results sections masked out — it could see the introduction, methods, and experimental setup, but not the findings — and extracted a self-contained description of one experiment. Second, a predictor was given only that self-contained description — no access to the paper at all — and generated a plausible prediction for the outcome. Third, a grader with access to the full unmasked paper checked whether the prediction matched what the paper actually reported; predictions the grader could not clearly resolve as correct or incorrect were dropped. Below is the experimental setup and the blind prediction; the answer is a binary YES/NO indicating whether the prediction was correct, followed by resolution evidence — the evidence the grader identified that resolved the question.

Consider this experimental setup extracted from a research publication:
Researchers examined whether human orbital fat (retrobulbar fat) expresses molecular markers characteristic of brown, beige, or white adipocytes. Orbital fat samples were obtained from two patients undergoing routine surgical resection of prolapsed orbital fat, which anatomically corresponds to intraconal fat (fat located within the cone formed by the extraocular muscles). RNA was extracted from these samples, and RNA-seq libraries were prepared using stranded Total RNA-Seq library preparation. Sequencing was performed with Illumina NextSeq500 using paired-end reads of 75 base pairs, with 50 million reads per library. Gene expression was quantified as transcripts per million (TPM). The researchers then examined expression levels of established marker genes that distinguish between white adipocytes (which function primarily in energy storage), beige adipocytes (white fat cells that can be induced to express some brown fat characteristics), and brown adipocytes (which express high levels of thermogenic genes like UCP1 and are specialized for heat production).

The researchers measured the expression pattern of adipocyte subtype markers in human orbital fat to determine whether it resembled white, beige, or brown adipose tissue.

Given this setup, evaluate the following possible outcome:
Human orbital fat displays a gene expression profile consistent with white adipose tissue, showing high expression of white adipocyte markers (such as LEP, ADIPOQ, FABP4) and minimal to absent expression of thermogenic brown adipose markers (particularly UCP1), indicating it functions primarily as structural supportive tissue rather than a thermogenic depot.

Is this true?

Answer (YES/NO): NO